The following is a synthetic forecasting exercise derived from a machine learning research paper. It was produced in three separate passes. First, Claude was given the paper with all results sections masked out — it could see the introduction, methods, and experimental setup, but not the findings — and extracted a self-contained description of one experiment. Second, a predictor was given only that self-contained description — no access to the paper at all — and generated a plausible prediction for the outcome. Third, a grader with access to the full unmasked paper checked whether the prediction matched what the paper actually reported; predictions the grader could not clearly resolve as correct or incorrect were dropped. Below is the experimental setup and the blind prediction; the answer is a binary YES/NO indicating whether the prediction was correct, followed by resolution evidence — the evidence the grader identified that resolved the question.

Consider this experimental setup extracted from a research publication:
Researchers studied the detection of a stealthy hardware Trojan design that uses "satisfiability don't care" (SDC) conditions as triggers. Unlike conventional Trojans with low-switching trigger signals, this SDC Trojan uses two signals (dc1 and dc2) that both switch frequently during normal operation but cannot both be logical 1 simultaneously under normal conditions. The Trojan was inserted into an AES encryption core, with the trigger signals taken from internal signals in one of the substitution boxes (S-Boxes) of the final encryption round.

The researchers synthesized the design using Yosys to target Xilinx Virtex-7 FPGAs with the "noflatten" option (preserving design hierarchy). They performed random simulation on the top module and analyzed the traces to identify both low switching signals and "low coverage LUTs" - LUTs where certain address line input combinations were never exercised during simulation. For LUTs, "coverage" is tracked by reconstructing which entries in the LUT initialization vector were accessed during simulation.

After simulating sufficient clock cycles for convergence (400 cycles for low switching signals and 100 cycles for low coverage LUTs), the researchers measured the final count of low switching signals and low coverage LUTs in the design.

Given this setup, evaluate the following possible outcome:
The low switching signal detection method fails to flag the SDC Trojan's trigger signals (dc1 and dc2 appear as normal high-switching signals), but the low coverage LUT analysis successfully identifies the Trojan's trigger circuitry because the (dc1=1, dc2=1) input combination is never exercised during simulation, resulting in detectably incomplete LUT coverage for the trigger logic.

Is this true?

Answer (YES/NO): YES